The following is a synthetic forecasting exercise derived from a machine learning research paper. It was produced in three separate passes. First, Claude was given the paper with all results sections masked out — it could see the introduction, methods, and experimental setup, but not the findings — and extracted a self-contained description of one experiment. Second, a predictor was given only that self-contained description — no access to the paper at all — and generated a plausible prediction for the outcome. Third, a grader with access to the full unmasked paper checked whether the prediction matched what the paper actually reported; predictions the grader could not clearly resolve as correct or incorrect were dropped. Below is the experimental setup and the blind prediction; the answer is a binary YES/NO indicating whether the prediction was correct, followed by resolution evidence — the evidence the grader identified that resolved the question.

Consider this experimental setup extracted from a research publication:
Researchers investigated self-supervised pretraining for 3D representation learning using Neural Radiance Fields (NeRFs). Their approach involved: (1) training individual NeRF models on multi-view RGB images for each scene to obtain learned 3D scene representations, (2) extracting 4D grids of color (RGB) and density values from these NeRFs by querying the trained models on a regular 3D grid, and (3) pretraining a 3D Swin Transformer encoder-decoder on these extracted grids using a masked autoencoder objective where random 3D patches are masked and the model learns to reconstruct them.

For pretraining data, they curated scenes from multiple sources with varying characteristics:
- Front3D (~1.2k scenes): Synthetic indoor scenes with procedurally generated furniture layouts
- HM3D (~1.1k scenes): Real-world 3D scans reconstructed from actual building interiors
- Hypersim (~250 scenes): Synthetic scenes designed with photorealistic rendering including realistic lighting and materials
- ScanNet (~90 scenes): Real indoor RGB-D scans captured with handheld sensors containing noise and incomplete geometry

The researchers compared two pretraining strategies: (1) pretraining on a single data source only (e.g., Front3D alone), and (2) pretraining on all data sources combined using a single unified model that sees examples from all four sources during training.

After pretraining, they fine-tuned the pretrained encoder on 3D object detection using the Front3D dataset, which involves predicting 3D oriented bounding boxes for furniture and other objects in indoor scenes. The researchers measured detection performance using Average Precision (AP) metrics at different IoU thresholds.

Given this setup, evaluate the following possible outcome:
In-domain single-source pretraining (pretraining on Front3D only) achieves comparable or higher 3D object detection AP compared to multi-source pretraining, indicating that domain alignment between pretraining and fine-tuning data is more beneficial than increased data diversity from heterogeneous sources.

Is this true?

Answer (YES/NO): NO